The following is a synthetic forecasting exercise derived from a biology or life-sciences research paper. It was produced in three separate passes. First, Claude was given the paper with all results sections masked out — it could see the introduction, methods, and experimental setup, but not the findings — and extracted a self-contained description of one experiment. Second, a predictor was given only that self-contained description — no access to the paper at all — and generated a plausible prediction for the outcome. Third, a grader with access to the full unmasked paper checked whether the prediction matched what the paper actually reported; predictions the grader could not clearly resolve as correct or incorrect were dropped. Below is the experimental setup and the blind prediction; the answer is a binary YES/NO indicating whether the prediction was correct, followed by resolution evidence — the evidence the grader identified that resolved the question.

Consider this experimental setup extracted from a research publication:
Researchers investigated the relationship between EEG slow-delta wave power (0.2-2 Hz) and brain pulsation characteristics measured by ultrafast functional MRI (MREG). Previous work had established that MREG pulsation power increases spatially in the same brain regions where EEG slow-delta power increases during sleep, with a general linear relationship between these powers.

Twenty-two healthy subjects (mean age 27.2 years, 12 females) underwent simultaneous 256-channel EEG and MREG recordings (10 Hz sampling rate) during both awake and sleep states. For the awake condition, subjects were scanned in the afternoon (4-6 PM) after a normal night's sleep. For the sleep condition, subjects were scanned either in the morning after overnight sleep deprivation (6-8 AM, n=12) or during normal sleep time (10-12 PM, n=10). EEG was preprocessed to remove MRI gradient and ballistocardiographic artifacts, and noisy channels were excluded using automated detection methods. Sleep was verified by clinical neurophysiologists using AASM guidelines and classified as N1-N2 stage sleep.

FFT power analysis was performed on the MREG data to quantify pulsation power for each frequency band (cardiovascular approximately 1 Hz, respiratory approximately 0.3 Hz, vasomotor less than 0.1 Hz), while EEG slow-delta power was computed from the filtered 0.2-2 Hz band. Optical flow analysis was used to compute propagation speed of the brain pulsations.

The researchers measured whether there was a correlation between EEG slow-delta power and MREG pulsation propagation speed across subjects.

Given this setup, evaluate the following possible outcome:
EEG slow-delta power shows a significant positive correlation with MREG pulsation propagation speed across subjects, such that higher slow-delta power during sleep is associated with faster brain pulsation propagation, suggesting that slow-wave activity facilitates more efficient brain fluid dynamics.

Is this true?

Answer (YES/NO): NO